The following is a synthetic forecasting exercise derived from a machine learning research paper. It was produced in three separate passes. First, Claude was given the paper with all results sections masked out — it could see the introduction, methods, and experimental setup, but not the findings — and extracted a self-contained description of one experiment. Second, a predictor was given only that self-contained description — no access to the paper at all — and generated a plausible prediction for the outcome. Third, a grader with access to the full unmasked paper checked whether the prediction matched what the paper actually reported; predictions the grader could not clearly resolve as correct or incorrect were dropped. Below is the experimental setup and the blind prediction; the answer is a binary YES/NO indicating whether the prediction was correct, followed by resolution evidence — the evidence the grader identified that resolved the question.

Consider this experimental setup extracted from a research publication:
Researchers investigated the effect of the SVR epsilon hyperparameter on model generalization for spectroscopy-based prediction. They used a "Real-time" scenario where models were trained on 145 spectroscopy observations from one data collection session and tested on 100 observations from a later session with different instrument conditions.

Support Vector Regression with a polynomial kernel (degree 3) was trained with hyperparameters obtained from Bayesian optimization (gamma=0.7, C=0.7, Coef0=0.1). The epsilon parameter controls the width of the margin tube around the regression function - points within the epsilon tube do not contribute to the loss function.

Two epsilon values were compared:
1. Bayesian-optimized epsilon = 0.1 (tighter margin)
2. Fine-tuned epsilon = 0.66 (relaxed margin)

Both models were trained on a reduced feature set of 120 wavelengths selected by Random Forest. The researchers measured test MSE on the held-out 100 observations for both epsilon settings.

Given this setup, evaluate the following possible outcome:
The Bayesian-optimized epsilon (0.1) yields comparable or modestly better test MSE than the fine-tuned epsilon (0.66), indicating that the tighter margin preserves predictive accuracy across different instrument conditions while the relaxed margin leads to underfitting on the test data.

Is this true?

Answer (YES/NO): NO